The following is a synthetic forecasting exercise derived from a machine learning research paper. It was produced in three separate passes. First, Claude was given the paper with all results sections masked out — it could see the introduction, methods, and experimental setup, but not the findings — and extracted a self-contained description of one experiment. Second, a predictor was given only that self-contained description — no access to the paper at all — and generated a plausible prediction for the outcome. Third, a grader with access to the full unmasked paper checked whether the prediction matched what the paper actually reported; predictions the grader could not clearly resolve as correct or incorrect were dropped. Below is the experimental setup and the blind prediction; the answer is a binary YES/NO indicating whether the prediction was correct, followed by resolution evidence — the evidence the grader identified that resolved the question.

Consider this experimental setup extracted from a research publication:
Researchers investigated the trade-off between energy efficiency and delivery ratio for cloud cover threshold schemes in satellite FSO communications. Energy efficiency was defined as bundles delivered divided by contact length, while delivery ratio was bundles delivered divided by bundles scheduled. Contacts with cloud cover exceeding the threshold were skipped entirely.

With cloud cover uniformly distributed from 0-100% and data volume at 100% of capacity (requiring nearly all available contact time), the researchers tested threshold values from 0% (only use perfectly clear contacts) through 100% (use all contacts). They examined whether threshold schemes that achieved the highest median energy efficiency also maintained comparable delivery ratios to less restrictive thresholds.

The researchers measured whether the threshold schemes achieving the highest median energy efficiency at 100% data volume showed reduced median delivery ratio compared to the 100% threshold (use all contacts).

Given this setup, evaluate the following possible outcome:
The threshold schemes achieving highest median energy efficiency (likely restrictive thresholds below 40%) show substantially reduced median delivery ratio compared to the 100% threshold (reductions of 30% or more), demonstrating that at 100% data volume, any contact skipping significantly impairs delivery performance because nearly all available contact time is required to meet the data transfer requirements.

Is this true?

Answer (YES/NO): NO